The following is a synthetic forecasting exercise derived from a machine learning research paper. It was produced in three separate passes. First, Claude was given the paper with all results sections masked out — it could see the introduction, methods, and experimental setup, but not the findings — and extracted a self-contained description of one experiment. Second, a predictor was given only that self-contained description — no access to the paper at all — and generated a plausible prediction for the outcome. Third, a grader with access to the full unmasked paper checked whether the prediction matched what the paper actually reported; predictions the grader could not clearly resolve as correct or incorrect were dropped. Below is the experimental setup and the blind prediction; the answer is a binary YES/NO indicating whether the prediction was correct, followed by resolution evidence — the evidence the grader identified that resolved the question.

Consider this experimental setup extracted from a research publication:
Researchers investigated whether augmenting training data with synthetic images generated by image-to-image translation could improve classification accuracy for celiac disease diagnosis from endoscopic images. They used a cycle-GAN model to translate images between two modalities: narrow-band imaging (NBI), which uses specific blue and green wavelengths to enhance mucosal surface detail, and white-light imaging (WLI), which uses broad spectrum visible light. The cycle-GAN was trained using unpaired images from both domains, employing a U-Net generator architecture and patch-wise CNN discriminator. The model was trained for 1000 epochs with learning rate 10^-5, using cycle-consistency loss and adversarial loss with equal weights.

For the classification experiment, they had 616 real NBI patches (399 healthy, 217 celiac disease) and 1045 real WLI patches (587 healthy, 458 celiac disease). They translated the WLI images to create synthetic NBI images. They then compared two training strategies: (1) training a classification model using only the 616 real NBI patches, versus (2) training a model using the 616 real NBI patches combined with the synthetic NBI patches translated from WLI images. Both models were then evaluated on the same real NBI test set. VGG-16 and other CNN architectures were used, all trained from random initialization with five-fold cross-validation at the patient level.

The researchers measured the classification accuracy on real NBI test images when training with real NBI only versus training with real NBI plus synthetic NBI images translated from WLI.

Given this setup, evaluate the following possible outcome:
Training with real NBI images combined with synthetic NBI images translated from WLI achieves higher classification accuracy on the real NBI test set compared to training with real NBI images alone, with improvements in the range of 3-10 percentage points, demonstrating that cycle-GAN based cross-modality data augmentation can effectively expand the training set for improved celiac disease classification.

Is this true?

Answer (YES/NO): NO